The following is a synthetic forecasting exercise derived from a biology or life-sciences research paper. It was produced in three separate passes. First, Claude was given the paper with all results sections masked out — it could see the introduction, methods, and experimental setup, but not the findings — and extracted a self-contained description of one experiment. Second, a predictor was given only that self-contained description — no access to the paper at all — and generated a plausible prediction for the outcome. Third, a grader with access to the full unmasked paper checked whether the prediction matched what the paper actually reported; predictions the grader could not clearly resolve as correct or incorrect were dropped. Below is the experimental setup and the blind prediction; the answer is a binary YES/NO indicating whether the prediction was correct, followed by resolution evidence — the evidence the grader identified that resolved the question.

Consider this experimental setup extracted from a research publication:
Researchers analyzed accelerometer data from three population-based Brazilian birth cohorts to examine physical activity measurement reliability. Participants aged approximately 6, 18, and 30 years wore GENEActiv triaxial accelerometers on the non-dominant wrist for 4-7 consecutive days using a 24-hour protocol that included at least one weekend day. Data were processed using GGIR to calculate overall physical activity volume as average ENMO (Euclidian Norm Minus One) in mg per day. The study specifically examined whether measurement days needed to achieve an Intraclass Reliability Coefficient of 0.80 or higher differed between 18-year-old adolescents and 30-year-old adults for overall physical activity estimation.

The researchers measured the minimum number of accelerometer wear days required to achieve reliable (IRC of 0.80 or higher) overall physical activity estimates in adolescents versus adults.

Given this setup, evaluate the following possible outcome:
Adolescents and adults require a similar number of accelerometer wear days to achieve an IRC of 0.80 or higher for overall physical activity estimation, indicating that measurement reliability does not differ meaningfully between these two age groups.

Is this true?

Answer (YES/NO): YES